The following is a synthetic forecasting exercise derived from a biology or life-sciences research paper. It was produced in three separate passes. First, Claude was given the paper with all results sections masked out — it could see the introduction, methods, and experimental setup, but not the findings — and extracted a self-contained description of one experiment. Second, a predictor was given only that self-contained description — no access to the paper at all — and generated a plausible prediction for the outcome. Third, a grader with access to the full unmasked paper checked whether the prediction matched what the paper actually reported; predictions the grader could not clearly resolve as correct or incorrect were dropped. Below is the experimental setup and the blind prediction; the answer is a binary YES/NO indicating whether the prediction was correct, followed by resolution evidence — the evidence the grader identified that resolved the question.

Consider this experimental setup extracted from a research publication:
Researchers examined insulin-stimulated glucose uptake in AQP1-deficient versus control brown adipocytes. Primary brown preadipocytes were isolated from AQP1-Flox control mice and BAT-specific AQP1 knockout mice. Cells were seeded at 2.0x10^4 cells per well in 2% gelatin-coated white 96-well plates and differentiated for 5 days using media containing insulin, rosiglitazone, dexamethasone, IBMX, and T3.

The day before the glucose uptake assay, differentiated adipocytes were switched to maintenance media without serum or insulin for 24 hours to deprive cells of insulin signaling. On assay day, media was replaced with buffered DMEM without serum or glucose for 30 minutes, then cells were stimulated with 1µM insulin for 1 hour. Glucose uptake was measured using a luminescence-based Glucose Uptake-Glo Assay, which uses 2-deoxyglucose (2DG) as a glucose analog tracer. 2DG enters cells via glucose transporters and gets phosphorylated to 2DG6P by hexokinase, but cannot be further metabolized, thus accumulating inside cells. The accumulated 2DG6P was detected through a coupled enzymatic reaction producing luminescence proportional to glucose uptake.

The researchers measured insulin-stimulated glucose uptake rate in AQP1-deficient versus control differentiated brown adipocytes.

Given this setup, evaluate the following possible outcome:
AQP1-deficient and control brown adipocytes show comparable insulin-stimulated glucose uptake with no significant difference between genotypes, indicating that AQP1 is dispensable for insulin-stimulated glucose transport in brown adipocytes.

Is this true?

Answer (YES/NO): NO